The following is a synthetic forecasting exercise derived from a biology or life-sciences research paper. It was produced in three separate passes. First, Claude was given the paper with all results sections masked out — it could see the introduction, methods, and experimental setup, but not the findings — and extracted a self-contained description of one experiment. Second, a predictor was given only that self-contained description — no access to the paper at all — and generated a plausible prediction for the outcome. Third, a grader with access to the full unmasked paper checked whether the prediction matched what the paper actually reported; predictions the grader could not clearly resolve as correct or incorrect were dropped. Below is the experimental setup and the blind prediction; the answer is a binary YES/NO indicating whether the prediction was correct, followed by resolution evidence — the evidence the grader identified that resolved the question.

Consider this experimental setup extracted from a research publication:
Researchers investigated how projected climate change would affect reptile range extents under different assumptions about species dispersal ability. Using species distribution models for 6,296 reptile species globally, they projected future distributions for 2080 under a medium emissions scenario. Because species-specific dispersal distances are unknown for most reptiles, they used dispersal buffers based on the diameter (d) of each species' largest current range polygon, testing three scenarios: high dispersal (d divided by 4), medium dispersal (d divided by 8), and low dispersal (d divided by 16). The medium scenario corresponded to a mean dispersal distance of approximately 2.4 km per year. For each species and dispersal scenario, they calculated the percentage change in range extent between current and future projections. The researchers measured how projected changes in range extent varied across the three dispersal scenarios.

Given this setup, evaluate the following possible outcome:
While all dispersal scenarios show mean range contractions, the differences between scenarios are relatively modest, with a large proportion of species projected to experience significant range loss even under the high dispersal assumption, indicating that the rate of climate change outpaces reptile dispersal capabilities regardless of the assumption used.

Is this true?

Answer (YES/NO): YES